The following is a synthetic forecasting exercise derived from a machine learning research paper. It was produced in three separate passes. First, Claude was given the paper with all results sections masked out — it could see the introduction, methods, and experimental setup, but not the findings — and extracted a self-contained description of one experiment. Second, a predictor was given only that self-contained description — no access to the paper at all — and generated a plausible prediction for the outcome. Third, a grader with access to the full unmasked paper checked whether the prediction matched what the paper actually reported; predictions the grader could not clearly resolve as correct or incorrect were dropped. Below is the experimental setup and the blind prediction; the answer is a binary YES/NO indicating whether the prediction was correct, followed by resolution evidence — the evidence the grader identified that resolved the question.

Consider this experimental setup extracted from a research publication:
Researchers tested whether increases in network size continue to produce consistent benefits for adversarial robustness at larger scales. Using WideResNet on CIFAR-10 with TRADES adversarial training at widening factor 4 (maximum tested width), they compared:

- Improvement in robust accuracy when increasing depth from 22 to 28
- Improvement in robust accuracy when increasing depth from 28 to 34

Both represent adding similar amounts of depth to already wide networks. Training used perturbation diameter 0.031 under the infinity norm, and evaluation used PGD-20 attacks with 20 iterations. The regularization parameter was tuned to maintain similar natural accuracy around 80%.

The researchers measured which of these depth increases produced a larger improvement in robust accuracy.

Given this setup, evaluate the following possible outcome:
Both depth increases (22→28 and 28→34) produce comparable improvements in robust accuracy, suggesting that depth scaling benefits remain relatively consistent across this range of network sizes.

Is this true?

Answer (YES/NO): NO